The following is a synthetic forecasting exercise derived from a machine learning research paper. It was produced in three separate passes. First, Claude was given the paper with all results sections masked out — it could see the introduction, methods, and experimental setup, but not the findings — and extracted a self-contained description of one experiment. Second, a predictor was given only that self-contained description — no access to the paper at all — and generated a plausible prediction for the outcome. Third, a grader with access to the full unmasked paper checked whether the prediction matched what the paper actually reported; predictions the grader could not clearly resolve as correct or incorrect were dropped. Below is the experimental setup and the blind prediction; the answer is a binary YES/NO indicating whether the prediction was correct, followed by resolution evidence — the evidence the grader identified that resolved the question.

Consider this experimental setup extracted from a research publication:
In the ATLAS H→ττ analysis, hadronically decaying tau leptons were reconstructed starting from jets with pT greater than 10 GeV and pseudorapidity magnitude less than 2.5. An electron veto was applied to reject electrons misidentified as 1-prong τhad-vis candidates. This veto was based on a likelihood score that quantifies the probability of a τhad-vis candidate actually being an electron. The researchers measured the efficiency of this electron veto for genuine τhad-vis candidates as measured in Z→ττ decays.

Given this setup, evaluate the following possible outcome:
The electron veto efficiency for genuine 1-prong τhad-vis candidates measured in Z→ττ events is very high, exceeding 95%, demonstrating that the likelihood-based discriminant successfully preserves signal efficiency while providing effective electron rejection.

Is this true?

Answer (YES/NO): NO